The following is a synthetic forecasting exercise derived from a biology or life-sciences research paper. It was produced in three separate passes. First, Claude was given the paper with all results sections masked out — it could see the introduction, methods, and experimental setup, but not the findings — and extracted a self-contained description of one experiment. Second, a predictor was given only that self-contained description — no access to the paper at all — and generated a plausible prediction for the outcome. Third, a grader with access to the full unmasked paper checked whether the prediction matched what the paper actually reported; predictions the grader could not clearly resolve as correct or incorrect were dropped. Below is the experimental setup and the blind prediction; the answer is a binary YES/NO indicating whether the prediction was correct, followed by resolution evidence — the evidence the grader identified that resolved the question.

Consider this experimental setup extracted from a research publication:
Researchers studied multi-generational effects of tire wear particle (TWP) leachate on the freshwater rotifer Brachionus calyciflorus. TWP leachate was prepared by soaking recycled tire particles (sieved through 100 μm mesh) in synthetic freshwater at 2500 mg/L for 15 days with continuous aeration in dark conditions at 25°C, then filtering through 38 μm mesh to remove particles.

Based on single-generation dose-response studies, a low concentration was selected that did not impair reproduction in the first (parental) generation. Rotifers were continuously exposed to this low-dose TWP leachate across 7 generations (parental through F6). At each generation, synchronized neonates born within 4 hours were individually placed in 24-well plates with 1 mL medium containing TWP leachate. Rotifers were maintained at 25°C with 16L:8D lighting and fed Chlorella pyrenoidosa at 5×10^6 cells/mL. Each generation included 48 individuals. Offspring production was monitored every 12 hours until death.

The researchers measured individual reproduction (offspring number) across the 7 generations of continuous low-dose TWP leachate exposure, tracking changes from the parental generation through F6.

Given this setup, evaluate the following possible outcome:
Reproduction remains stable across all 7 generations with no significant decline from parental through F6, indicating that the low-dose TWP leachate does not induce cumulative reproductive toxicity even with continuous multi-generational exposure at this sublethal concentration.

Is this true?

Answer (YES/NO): NO